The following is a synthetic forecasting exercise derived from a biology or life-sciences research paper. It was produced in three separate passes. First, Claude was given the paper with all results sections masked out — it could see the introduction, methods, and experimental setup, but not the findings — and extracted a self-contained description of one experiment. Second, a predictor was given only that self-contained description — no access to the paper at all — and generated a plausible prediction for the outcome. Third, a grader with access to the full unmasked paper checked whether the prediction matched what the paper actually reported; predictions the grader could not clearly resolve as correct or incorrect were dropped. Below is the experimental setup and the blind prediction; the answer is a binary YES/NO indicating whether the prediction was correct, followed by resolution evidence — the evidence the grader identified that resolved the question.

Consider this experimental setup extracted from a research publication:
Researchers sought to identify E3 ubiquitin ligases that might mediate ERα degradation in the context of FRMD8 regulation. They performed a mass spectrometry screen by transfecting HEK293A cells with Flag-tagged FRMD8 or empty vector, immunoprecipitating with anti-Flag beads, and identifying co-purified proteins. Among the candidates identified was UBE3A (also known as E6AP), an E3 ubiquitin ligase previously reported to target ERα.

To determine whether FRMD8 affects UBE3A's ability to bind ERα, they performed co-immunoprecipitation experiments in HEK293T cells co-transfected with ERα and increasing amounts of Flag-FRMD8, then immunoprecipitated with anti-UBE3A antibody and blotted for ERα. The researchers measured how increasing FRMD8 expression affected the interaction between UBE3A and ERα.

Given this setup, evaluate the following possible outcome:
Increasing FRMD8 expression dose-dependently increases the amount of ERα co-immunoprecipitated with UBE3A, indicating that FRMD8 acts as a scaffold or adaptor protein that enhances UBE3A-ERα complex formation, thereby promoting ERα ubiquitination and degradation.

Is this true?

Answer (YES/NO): NO